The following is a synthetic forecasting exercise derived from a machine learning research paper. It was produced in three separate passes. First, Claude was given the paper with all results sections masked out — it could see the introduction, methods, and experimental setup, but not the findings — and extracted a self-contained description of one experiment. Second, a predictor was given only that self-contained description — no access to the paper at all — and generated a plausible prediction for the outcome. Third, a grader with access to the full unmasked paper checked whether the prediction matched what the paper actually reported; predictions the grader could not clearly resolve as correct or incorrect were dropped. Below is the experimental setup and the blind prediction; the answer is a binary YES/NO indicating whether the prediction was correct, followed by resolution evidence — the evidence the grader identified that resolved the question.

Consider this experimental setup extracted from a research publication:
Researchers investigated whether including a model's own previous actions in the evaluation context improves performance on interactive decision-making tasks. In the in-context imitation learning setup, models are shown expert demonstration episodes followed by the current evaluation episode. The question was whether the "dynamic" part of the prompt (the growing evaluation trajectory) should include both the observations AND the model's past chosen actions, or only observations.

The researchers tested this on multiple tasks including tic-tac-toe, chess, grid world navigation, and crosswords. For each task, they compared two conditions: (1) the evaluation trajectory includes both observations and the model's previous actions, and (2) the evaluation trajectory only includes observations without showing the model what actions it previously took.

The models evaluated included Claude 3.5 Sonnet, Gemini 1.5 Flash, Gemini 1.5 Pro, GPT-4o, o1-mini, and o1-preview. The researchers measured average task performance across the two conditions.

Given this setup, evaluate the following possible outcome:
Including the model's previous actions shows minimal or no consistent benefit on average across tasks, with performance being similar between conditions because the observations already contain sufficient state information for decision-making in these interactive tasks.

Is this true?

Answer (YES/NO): NO